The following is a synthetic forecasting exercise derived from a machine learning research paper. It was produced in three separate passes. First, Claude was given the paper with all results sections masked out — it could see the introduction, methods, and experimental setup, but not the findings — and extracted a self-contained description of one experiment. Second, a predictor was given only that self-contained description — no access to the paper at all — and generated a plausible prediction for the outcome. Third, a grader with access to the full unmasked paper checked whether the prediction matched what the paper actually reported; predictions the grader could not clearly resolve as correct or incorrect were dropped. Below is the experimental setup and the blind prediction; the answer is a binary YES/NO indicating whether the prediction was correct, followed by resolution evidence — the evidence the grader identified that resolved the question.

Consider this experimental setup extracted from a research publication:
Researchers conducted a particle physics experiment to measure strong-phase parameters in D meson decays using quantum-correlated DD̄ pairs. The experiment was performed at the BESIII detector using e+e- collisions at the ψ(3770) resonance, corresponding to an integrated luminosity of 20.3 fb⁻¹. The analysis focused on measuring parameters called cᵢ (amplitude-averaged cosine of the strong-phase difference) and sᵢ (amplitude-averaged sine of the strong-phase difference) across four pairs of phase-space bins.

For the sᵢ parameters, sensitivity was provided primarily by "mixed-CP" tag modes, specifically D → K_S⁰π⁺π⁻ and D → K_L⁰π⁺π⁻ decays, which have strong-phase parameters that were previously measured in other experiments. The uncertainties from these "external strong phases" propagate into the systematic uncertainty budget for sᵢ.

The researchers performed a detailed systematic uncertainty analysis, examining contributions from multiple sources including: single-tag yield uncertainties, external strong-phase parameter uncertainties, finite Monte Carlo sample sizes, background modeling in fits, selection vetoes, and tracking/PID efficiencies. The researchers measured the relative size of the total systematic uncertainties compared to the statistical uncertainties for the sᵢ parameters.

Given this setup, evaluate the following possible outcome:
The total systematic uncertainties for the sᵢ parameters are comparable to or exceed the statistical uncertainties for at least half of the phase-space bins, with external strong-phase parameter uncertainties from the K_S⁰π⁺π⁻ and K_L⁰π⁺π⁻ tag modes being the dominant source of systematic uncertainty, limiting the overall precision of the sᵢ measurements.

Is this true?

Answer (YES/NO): NO